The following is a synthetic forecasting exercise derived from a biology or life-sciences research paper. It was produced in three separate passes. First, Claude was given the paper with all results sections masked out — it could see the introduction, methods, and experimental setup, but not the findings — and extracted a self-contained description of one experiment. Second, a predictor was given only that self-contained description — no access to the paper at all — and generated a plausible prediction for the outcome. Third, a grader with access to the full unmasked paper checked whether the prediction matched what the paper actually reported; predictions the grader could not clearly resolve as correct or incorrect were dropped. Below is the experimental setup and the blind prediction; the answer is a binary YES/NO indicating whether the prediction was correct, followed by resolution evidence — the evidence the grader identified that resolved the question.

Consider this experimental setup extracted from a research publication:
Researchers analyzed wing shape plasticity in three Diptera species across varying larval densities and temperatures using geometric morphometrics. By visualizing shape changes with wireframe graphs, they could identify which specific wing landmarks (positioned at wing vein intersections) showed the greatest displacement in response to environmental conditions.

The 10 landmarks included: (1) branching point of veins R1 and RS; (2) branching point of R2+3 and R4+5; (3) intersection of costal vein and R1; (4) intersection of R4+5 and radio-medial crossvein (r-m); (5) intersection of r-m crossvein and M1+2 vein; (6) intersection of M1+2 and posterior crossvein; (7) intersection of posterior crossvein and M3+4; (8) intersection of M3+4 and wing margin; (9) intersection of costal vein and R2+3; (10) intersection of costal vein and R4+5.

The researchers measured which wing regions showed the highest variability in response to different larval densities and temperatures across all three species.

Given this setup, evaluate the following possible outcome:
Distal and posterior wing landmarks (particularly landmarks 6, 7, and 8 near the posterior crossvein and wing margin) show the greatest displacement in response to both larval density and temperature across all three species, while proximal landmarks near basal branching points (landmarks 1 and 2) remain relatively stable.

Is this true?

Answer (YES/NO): NO